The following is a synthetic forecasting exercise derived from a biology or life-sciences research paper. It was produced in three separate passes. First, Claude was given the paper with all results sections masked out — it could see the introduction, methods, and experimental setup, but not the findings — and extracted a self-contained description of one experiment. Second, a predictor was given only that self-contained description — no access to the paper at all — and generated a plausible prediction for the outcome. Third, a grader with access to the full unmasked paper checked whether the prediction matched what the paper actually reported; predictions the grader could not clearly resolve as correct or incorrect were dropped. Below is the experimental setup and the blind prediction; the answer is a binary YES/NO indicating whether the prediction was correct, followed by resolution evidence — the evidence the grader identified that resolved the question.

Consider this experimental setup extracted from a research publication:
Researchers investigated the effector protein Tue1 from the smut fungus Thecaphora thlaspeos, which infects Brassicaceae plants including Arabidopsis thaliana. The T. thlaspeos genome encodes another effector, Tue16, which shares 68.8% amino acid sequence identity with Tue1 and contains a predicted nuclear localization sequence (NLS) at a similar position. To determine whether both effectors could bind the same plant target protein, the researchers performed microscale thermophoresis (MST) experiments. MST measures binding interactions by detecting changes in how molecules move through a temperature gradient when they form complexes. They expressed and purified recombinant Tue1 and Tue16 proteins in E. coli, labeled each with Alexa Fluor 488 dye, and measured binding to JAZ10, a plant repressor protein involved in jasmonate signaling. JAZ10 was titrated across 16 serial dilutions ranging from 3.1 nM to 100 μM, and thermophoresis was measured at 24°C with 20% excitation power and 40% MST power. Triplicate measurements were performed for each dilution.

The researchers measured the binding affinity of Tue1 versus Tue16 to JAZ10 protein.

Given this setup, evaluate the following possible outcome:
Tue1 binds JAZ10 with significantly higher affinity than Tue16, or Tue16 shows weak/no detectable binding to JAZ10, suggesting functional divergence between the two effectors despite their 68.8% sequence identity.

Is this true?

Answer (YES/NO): YES